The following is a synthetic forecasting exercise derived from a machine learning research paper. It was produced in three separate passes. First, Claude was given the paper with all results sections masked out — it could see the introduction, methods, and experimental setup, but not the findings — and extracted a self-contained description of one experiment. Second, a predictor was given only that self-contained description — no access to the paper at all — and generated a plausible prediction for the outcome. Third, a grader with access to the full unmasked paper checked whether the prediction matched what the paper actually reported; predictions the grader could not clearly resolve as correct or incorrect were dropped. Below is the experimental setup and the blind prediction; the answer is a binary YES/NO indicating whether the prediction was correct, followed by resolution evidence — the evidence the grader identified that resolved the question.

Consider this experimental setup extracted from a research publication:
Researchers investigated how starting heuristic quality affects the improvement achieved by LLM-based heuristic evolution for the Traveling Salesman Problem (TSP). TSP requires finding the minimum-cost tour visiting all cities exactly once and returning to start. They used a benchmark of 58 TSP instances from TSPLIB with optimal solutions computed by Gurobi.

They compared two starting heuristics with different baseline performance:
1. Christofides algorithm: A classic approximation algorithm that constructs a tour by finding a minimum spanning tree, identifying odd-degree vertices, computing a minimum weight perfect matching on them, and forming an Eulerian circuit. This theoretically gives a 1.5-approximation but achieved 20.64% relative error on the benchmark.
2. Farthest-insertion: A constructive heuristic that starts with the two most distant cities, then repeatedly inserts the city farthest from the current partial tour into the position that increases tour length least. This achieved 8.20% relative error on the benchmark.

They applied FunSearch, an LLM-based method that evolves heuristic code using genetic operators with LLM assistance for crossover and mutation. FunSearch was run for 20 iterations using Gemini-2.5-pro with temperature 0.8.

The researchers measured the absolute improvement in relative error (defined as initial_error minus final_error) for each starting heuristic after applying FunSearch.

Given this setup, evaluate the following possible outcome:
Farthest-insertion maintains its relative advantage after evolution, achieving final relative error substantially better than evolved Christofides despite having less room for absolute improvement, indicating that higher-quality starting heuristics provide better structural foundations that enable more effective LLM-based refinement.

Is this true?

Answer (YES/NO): NO